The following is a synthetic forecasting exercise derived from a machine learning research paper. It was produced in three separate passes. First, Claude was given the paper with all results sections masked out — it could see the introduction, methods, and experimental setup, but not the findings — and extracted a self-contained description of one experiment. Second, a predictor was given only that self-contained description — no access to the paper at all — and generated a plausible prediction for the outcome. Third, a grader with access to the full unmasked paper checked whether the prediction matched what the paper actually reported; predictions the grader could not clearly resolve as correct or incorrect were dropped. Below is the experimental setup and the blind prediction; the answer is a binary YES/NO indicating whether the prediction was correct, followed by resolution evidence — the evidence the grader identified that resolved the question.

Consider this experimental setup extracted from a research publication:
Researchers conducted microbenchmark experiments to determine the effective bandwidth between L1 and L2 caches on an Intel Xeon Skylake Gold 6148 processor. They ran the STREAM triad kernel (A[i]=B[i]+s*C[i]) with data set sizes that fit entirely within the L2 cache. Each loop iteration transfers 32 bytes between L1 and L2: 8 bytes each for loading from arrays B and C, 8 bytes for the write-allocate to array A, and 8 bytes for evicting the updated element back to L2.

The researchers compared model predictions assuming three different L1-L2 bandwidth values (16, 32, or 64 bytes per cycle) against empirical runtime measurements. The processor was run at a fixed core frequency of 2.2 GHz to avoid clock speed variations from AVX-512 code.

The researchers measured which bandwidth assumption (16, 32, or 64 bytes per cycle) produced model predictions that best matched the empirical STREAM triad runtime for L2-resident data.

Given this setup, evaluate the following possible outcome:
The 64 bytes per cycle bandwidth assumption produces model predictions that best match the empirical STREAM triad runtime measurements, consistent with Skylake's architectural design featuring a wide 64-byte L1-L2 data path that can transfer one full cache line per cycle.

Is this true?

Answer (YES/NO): YES